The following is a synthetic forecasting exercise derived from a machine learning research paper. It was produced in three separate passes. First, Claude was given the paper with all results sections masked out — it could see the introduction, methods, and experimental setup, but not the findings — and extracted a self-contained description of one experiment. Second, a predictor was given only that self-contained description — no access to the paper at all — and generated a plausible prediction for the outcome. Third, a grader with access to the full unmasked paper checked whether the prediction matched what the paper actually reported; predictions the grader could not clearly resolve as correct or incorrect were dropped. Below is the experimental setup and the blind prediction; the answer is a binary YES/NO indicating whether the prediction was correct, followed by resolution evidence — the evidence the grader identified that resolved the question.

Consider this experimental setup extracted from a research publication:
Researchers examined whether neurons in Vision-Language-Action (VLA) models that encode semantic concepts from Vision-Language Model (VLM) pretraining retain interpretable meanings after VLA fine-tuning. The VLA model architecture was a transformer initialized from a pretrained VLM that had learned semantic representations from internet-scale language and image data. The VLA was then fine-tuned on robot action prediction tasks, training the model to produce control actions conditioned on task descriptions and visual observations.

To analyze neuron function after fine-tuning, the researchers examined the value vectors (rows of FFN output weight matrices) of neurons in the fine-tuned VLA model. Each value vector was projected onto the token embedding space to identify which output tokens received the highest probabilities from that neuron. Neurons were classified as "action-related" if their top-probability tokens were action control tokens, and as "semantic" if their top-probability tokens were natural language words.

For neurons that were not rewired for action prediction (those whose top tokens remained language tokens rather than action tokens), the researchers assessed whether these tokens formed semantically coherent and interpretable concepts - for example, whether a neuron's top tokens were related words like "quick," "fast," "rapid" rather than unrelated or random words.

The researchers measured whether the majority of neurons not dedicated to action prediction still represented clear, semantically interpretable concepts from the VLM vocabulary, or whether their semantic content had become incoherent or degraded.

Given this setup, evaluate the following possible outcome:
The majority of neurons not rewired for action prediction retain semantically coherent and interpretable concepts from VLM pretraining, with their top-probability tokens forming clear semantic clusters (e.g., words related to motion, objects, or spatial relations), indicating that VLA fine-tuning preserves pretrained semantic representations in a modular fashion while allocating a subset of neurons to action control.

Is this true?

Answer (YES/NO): YES